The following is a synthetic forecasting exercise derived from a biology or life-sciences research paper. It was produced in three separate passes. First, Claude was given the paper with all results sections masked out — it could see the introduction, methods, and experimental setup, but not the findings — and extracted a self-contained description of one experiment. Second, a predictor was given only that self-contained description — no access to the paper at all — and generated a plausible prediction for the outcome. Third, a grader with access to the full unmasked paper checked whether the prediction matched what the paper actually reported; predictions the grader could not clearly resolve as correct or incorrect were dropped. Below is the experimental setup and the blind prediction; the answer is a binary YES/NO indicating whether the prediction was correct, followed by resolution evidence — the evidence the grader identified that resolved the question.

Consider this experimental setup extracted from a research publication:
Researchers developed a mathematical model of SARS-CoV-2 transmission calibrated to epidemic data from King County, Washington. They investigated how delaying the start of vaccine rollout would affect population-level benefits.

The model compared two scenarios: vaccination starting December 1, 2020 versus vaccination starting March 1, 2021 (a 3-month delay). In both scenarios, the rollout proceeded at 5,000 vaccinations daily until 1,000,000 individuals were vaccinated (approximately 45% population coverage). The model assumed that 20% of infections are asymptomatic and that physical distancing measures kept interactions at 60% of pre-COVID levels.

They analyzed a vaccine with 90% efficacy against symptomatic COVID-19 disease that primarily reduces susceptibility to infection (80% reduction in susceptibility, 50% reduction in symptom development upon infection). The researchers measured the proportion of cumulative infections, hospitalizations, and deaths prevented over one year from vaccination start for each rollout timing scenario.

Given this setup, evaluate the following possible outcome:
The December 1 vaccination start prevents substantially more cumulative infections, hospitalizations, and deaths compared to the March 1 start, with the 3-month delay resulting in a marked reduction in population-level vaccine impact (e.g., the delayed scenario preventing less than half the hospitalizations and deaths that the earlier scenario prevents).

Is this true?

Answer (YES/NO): NO